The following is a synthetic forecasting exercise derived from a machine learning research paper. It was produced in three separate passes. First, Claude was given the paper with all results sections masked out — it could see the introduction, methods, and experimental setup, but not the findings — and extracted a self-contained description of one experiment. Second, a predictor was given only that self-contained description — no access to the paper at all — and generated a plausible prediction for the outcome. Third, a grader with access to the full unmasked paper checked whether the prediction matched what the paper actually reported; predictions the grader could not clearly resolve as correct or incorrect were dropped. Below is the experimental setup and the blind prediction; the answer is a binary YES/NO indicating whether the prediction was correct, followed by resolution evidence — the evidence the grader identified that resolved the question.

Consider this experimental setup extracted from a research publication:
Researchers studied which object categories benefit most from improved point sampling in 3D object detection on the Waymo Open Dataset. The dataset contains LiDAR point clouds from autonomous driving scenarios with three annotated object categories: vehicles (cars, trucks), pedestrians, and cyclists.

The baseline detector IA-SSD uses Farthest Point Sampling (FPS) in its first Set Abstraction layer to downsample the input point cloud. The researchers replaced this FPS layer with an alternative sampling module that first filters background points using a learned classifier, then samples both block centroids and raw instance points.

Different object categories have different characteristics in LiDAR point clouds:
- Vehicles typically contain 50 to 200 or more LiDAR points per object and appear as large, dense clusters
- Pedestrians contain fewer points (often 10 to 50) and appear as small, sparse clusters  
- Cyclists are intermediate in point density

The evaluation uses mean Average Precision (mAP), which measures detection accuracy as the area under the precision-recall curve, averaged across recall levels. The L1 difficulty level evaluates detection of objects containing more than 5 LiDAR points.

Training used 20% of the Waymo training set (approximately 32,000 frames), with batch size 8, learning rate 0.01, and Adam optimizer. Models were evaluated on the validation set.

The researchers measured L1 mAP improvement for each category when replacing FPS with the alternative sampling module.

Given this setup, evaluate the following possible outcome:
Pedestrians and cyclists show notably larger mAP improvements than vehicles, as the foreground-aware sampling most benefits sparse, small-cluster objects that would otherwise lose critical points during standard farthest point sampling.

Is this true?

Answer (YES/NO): NO